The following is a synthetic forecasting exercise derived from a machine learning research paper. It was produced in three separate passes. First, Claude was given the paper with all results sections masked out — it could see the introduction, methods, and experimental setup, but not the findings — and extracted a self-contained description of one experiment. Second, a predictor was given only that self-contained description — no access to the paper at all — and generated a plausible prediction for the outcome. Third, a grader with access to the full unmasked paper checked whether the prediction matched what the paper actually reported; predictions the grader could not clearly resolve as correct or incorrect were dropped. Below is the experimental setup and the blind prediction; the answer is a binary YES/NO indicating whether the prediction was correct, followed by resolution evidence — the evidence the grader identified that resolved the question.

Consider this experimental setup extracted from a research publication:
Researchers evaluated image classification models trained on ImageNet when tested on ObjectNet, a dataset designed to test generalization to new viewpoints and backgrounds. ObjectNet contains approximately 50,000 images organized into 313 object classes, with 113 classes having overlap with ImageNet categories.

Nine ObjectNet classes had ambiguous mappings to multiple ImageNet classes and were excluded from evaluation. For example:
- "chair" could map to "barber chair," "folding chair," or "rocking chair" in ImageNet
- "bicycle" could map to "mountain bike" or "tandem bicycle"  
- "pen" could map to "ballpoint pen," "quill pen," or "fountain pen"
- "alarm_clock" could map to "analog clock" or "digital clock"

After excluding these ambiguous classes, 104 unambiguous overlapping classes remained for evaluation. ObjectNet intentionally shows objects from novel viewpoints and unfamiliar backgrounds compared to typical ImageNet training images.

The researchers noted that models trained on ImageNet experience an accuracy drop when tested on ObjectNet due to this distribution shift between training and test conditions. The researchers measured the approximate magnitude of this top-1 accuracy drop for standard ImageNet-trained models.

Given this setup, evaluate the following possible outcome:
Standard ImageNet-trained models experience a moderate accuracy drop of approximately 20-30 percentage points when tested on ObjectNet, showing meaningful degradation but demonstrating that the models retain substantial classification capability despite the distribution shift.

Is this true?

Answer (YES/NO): NO